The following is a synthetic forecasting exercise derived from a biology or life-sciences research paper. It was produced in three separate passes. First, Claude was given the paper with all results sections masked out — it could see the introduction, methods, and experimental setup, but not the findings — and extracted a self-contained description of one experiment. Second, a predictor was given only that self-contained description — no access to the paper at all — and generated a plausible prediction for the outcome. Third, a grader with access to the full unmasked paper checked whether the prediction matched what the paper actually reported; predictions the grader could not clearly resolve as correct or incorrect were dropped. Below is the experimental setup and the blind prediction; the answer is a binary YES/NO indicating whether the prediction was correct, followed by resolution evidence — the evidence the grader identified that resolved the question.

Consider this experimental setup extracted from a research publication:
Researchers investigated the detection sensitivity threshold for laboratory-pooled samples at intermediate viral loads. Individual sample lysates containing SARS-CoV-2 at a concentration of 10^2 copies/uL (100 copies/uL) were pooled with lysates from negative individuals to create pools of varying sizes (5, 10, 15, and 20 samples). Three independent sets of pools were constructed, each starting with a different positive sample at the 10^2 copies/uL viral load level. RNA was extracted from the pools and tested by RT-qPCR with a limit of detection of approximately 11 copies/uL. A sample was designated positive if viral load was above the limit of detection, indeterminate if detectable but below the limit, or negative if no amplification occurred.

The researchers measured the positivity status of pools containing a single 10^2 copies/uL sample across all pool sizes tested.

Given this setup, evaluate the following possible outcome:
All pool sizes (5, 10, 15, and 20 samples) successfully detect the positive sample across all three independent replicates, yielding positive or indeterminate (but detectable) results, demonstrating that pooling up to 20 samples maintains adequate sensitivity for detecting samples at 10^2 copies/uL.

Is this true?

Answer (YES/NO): YES